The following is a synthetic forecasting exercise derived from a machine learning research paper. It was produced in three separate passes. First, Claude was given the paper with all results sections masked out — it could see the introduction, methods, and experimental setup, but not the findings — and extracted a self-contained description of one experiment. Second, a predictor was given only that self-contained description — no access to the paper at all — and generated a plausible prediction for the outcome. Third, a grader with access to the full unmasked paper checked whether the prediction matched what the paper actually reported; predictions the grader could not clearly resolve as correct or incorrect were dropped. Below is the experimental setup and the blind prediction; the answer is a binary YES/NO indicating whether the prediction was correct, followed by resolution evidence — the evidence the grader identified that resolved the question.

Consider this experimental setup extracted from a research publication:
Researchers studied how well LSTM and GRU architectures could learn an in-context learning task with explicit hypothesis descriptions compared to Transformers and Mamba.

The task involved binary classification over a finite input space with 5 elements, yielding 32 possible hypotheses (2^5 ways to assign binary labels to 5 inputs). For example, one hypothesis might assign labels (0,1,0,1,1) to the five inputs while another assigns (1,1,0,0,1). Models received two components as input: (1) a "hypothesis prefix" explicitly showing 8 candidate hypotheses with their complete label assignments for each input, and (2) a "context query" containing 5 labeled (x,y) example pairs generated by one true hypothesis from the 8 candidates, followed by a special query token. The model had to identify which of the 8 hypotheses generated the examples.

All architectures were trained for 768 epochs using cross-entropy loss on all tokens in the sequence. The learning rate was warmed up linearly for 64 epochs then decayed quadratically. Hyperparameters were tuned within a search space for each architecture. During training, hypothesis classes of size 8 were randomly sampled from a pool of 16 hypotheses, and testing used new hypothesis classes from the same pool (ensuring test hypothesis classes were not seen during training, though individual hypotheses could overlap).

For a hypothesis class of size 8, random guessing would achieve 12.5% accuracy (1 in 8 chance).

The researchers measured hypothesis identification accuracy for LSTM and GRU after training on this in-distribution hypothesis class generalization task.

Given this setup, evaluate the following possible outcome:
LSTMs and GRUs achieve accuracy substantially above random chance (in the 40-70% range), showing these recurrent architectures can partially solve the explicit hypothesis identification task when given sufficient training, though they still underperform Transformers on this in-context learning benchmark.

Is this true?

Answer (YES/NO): NO